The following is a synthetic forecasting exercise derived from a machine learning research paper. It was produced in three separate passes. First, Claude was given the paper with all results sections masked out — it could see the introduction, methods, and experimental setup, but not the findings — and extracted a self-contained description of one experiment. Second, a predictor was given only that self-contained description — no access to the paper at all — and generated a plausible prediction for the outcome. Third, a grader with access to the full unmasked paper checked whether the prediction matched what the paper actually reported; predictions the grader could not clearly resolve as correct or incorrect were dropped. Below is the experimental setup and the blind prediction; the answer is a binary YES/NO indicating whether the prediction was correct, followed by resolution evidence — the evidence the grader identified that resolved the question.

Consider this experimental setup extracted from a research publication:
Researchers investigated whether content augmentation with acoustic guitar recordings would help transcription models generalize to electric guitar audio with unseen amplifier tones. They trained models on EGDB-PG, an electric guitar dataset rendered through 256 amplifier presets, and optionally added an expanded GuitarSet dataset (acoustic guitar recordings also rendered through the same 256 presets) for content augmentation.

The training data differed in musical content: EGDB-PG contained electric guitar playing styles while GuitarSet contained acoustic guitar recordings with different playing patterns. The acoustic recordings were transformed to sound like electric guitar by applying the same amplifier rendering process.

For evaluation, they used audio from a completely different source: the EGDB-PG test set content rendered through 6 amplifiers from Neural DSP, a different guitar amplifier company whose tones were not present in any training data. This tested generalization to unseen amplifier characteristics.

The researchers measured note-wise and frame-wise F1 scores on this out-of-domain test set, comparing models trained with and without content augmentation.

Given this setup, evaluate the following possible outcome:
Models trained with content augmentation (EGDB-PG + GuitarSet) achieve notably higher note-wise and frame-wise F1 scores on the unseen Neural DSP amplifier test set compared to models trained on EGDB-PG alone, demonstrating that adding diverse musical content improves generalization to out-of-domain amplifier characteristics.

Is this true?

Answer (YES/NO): YES